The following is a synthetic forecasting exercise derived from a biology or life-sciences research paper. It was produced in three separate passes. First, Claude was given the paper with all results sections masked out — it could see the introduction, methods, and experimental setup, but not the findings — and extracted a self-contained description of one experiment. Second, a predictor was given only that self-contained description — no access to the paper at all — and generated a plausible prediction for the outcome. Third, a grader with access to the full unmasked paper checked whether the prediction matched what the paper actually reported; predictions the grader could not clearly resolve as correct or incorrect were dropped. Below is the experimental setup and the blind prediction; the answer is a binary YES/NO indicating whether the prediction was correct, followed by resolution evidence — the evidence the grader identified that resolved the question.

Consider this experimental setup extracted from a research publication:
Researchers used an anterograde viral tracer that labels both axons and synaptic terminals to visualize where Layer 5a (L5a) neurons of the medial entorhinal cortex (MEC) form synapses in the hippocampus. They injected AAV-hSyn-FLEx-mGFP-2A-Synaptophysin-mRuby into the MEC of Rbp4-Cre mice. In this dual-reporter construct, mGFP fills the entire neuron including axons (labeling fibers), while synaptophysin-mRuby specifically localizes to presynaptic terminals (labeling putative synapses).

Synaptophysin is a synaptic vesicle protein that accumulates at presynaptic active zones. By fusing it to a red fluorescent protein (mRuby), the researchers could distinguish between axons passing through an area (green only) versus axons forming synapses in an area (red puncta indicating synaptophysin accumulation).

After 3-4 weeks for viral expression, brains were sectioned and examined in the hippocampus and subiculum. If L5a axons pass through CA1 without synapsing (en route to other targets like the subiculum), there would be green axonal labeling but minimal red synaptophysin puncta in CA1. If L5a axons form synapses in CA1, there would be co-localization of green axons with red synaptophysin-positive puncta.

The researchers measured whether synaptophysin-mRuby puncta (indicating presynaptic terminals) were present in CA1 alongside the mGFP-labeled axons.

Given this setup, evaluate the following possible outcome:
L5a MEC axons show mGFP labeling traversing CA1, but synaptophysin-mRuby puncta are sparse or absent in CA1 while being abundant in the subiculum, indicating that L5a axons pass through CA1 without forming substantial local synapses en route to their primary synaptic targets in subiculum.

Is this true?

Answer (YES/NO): NO